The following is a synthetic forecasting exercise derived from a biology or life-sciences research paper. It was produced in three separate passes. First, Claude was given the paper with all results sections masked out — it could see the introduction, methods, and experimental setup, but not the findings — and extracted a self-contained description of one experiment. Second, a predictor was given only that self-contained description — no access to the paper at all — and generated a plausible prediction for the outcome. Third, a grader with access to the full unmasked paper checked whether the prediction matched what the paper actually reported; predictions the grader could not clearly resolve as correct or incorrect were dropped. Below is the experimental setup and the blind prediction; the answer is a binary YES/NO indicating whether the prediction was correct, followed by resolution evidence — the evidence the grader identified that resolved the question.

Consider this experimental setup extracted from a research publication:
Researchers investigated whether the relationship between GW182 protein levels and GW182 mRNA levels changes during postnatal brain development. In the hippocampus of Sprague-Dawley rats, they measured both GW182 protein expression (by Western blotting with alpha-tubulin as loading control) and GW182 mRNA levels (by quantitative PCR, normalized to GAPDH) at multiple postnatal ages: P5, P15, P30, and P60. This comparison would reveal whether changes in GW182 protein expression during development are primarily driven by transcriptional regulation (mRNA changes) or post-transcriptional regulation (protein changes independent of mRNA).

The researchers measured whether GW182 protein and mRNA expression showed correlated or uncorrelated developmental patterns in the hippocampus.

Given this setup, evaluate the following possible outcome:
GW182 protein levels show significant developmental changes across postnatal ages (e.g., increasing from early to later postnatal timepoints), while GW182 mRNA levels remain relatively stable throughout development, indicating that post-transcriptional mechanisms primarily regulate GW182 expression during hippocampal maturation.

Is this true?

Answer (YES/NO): NO